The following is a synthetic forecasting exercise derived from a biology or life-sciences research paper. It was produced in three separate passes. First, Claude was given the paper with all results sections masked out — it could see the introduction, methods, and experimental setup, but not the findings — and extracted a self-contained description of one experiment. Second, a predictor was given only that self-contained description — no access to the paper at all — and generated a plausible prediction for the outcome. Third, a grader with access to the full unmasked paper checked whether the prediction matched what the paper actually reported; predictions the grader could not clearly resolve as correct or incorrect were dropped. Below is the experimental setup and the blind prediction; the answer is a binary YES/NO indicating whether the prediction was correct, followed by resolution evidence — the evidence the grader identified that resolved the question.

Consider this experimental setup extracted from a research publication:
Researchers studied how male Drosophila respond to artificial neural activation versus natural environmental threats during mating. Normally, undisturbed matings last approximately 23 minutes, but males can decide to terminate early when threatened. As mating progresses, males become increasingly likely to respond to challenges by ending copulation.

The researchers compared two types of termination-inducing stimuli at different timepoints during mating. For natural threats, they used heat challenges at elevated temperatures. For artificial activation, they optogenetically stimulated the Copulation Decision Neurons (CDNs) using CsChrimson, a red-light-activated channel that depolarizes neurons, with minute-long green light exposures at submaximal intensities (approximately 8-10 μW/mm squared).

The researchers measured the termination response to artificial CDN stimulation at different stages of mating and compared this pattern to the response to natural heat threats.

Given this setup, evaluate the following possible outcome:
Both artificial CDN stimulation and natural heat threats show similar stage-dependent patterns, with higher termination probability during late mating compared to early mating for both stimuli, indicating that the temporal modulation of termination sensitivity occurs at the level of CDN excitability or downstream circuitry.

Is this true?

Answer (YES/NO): YES